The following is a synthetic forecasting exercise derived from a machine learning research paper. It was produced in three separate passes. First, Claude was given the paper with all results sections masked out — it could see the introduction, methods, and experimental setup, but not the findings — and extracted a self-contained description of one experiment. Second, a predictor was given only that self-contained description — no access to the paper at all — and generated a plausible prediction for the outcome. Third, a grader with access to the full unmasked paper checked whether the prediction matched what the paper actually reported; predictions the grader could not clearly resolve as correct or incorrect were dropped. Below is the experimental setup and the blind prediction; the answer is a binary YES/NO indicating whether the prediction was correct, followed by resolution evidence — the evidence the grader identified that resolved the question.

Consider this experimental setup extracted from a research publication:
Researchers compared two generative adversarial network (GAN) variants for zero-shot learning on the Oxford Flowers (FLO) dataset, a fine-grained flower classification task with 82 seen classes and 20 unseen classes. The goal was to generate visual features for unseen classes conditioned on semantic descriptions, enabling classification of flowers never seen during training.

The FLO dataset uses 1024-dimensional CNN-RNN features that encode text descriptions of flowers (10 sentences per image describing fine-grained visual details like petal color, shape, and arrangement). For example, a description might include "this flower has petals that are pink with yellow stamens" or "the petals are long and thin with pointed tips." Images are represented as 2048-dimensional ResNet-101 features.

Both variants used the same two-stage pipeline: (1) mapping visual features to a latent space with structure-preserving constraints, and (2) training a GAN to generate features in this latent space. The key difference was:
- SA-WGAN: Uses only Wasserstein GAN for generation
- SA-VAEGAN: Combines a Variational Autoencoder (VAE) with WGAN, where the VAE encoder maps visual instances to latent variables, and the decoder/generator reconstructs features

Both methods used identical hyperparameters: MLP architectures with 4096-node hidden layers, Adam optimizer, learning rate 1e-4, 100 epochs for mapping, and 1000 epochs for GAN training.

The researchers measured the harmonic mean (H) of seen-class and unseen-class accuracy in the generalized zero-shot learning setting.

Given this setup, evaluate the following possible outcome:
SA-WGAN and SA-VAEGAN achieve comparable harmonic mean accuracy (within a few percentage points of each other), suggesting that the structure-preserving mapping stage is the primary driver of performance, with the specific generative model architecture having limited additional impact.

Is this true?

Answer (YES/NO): NO